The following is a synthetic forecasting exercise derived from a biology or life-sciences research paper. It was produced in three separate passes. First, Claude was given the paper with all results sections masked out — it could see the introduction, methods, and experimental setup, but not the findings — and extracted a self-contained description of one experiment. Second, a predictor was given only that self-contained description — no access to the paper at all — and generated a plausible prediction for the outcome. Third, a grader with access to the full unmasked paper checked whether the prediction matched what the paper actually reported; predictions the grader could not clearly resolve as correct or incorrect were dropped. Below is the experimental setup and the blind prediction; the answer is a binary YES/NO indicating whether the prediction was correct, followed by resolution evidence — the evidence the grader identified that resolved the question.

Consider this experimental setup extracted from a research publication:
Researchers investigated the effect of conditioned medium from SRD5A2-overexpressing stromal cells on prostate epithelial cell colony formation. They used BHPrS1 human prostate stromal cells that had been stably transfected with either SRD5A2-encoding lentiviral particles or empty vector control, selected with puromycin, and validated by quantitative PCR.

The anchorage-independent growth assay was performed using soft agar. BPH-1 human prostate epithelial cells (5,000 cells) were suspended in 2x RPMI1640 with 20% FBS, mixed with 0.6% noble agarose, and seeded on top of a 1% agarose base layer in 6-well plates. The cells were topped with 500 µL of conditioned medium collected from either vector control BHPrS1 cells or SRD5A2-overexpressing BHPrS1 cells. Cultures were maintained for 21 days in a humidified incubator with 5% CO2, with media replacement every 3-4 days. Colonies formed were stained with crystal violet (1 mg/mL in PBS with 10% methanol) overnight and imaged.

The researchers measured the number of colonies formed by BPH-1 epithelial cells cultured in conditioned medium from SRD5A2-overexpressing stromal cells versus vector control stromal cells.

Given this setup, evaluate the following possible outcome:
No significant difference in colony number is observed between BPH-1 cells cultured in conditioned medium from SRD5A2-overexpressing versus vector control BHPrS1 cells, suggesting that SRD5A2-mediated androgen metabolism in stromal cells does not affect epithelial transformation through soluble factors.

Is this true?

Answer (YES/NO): NO